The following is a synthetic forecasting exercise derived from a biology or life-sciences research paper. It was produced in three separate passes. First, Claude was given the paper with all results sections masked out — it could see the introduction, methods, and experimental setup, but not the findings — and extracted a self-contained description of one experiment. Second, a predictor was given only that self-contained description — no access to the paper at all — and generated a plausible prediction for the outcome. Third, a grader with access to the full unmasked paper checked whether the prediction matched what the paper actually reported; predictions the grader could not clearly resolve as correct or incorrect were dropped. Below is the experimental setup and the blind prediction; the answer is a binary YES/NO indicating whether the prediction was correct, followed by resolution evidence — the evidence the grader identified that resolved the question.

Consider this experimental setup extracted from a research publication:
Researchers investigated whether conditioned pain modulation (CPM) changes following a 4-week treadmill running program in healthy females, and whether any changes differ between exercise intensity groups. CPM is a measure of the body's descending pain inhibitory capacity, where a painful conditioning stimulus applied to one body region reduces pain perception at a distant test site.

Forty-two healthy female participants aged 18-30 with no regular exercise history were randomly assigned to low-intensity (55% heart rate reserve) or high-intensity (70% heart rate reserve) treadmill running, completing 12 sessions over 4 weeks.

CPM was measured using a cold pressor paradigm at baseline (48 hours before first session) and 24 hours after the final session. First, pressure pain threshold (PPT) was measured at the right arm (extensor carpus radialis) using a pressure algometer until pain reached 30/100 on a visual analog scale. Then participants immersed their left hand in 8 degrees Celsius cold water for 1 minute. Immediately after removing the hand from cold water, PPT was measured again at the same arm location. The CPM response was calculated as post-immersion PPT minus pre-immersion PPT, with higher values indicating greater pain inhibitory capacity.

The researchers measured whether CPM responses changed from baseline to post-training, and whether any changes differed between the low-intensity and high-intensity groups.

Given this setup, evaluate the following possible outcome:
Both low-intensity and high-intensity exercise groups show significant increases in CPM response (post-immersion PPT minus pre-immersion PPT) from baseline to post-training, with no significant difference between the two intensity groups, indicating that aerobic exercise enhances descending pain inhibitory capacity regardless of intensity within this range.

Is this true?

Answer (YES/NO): NO